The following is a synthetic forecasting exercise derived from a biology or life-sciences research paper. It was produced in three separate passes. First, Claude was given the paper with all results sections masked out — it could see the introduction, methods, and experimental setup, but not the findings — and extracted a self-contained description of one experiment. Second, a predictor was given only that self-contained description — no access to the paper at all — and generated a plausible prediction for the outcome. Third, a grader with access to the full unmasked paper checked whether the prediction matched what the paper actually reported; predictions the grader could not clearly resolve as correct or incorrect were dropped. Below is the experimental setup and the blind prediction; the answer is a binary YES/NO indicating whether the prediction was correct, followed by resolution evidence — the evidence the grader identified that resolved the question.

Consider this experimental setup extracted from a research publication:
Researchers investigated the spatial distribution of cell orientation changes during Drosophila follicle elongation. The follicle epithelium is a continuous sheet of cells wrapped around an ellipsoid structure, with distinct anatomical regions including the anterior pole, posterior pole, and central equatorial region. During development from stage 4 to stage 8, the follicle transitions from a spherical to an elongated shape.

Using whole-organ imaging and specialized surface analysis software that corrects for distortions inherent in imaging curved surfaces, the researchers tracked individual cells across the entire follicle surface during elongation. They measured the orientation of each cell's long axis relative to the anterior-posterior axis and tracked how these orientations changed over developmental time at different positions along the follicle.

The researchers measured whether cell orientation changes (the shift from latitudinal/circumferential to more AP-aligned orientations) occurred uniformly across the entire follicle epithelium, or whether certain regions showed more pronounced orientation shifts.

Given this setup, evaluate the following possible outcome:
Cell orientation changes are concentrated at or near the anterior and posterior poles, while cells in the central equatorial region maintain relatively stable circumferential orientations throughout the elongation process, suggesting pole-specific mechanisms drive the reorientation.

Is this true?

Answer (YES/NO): NO